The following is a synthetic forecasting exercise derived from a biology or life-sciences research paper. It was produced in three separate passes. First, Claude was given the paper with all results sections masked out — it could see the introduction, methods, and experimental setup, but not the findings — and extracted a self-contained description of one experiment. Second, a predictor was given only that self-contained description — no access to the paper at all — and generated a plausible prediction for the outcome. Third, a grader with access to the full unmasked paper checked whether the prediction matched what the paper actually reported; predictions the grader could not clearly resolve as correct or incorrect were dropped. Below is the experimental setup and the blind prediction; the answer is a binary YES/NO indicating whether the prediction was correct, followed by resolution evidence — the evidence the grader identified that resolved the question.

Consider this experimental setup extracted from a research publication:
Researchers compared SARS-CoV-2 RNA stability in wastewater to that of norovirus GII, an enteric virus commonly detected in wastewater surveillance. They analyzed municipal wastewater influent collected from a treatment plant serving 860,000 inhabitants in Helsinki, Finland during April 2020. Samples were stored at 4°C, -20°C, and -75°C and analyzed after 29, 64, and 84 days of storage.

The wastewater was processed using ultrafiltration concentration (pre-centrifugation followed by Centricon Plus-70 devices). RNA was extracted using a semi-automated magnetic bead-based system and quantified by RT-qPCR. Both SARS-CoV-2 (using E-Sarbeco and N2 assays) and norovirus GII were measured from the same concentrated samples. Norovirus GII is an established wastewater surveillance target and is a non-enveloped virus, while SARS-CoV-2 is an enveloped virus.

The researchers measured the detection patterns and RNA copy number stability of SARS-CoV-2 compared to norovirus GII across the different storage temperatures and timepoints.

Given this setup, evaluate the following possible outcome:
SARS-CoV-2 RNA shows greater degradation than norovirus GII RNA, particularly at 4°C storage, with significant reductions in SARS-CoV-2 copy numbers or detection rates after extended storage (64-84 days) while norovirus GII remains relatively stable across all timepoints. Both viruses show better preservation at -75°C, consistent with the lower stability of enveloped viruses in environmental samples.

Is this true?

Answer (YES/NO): NO